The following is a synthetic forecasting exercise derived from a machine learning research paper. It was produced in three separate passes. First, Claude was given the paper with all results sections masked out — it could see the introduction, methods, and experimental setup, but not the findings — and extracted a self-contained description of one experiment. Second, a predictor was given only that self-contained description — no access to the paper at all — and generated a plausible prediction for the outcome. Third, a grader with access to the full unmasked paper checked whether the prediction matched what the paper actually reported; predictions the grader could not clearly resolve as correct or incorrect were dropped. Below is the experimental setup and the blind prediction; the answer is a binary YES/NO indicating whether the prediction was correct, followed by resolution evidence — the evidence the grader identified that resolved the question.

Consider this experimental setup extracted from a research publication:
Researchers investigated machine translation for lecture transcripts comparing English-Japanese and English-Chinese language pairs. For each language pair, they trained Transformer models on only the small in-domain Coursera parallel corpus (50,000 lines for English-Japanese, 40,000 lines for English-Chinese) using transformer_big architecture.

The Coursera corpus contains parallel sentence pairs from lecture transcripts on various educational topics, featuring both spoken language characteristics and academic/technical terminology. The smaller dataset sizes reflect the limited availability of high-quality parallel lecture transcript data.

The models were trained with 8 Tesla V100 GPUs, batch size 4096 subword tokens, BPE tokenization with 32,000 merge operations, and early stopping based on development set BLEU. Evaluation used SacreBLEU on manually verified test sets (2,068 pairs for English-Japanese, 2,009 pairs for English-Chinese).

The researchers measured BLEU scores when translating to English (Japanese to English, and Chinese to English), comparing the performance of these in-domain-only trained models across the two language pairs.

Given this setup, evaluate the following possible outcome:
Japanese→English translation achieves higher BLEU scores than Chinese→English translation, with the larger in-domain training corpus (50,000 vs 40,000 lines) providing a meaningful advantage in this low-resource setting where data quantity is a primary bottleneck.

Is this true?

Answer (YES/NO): NO